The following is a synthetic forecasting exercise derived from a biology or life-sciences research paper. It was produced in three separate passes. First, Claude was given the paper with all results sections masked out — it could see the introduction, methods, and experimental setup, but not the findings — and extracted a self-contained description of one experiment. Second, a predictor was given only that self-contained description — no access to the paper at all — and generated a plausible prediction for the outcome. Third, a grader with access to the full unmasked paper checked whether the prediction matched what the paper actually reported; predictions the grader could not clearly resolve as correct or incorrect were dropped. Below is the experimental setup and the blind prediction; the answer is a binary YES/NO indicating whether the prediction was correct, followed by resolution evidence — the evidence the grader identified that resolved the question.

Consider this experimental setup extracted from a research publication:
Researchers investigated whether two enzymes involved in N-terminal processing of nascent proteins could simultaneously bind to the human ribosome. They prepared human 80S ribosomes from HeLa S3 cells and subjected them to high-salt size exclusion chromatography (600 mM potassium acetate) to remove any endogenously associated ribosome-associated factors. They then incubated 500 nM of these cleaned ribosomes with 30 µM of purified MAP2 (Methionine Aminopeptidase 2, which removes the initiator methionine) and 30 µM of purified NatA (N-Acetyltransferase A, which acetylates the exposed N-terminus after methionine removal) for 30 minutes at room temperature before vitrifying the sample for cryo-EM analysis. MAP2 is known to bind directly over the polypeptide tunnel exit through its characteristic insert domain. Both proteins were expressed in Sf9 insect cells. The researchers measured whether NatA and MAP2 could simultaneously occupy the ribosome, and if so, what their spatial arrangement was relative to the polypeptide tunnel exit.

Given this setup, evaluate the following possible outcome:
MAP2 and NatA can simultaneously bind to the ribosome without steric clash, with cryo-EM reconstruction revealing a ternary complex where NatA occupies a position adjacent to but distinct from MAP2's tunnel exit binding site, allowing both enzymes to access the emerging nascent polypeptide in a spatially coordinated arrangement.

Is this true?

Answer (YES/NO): YES